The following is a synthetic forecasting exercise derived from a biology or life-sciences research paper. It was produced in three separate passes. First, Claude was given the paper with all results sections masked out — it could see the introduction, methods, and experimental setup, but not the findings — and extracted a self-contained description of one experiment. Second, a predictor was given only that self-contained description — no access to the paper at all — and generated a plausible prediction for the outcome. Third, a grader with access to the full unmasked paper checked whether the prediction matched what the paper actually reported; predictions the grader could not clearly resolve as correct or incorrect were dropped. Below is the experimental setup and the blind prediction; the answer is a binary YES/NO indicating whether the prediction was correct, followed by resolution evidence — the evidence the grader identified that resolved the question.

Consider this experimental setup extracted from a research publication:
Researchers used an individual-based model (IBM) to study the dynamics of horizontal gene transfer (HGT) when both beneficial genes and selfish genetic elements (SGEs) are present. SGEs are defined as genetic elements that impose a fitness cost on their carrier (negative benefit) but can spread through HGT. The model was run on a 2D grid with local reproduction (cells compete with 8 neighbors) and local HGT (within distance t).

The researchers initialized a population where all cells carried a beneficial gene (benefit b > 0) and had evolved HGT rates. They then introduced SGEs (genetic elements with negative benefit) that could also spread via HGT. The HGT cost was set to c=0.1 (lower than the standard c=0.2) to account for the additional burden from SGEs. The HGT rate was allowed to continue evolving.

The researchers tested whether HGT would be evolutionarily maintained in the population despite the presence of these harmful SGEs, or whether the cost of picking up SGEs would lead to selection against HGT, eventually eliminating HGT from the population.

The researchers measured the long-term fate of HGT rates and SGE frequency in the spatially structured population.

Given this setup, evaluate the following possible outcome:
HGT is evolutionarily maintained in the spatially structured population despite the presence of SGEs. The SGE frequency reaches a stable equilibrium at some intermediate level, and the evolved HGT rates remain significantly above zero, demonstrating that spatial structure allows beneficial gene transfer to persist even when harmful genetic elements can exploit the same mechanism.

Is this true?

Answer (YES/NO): YES